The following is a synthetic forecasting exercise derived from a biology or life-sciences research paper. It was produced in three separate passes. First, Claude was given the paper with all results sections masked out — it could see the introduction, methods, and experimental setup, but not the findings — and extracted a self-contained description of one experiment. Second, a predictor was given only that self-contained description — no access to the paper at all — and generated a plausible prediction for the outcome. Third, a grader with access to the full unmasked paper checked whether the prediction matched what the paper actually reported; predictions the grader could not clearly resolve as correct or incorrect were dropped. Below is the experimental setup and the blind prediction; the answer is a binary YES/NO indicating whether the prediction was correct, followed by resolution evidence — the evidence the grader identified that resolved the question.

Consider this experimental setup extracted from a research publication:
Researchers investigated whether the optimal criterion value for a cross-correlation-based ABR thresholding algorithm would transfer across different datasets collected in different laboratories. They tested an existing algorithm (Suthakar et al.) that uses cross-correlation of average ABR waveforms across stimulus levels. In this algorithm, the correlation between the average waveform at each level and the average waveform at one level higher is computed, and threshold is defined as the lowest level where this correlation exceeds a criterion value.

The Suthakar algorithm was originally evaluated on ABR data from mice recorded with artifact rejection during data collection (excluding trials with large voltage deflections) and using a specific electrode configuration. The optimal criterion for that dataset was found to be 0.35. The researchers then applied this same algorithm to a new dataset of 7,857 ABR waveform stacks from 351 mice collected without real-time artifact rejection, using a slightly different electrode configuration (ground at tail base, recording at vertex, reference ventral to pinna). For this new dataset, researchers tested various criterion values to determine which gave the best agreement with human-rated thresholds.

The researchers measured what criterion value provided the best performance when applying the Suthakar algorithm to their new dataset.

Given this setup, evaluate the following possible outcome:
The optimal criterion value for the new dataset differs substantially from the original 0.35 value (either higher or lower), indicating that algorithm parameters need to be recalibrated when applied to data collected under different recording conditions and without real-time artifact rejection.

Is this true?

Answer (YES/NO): YES